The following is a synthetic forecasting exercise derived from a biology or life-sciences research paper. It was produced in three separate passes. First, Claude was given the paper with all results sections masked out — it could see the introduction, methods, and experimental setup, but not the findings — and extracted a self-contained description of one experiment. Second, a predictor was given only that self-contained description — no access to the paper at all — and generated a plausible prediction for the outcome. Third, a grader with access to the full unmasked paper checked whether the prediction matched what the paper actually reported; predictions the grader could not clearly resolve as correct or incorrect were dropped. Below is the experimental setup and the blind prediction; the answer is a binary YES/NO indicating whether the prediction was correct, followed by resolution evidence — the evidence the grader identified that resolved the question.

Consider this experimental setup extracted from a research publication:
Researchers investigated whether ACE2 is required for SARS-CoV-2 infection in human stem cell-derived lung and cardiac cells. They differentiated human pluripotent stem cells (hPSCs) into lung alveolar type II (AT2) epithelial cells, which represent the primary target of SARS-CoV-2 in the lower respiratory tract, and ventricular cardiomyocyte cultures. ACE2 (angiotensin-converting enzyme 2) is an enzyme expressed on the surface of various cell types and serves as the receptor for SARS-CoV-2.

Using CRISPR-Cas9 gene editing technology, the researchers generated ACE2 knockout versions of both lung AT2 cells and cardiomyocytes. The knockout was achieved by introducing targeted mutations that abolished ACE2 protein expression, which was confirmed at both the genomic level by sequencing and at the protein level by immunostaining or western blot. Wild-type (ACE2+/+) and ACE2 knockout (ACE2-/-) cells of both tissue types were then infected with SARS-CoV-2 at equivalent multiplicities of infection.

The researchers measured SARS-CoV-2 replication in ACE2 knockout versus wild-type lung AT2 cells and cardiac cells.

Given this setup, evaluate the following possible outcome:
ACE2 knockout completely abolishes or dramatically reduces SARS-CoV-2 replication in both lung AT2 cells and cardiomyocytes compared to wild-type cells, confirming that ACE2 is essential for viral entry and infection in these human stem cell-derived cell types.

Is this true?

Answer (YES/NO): YES